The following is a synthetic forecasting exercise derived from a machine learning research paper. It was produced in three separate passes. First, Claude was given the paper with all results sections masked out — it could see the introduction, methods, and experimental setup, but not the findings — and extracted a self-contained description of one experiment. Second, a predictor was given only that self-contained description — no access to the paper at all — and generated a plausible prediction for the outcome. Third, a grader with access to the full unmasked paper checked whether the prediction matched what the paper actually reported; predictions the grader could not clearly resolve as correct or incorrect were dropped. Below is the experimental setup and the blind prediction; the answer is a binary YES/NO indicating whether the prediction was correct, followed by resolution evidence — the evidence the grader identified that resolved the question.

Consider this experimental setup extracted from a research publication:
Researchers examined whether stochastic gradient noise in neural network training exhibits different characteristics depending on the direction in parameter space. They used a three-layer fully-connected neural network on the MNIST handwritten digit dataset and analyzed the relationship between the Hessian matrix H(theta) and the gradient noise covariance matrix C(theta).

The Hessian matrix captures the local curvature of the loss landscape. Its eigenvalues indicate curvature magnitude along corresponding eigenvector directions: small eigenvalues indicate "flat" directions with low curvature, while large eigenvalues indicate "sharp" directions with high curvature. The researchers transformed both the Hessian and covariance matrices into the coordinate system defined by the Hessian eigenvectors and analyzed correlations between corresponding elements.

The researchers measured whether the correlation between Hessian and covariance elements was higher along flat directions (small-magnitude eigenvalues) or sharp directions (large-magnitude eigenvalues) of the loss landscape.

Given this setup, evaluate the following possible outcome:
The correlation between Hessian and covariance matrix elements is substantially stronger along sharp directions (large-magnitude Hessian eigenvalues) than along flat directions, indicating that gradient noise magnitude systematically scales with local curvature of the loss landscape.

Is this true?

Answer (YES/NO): NO